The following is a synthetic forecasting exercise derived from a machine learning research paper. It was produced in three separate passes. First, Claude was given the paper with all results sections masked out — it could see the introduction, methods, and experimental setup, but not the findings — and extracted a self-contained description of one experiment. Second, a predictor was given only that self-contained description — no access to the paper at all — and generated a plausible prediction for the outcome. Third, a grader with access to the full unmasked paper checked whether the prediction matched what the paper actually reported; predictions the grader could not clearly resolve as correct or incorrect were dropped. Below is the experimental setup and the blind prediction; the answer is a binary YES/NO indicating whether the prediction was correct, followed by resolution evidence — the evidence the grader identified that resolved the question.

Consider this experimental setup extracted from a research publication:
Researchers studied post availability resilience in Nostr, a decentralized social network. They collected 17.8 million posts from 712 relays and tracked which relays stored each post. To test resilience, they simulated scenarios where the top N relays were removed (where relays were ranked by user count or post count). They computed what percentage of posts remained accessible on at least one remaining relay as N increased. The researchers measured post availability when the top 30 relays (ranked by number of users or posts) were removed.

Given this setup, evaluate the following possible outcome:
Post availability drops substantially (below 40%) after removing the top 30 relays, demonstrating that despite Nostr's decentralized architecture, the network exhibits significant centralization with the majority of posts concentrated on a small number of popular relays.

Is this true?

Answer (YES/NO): NO